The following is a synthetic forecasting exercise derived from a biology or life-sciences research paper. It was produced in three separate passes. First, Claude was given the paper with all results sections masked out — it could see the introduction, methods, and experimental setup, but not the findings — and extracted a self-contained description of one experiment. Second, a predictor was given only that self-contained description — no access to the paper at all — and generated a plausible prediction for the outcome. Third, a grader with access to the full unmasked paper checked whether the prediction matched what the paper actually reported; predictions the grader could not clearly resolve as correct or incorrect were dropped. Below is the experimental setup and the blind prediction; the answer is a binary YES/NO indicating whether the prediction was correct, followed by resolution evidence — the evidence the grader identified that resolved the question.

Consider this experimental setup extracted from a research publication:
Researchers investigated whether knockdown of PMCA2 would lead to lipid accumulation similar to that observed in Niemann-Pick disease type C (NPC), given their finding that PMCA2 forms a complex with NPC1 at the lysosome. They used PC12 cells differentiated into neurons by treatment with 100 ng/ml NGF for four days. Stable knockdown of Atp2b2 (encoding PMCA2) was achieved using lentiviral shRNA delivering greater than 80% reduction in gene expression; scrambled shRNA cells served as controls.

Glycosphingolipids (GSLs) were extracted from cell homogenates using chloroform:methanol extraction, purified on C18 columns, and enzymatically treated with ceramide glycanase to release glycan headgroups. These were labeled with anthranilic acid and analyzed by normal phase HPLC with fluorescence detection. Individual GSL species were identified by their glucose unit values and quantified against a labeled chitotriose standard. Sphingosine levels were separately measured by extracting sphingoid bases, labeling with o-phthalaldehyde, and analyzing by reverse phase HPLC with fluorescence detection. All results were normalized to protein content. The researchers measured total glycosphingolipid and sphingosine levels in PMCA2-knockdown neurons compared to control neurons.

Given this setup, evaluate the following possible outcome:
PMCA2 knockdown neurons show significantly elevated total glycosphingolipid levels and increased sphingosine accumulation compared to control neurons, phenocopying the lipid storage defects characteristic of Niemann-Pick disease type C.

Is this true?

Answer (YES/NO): NO